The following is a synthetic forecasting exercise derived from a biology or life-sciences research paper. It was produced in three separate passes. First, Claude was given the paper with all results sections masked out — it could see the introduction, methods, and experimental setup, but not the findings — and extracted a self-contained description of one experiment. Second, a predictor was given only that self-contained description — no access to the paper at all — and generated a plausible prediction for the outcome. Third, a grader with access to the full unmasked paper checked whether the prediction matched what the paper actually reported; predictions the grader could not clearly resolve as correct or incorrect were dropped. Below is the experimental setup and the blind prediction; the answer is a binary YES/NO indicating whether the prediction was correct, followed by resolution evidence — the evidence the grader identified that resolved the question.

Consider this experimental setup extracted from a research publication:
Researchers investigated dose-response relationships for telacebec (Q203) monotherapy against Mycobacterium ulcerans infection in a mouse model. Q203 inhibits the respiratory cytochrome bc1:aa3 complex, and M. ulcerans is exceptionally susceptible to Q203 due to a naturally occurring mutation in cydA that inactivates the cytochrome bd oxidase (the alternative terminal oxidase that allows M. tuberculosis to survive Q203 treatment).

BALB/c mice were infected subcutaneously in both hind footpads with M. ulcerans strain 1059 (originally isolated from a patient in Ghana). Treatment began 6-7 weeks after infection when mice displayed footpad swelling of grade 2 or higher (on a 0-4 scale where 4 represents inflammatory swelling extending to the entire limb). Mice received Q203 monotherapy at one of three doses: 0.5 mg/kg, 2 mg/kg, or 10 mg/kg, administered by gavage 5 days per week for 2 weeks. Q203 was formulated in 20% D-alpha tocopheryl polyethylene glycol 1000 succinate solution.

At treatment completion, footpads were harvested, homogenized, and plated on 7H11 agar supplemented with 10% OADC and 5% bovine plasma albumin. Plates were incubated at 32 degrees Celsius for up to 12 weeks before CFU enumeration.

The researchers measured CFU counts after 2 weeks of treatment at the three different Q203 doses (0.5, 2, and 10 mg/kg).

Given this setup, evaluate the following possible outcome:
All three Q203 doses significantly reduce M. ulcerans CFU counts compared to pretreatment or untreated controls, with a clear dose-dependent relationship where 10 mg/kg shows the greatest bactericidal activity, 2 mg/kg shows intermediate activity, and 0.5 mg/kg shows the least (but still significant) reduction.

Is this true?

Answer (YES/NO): YES